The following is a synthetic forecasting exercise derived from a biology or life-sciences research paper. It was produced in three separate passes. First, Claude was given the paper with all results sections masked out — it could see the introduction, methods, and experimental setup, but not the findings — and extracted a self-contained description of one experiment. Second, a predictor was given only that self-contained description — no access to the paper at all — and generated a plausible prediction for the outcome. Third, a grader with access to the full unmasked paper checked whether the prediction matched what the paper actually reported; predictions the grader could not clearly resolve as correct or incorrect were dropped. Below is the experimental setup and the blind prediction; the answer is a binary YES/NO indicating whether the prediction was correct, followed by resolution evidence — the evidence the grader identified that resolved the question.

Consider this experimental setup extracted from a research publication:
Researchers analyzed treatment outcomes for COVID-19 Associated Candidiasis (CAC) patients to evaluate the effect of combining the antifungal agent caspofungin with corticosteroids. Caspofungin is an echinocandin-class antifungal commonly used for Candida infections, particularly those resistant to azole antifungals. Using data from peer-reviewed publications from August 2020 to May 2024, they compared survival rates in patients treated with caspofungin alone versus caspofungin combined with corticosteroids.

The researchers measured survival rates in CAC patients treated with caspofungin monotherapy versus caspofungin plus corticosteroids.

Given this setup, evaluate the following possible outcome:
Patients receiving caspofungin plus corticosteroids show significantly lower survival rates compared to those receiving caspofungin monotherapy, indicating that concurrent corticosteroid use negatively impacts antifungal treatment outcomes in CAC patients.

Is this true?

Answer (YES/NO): NO